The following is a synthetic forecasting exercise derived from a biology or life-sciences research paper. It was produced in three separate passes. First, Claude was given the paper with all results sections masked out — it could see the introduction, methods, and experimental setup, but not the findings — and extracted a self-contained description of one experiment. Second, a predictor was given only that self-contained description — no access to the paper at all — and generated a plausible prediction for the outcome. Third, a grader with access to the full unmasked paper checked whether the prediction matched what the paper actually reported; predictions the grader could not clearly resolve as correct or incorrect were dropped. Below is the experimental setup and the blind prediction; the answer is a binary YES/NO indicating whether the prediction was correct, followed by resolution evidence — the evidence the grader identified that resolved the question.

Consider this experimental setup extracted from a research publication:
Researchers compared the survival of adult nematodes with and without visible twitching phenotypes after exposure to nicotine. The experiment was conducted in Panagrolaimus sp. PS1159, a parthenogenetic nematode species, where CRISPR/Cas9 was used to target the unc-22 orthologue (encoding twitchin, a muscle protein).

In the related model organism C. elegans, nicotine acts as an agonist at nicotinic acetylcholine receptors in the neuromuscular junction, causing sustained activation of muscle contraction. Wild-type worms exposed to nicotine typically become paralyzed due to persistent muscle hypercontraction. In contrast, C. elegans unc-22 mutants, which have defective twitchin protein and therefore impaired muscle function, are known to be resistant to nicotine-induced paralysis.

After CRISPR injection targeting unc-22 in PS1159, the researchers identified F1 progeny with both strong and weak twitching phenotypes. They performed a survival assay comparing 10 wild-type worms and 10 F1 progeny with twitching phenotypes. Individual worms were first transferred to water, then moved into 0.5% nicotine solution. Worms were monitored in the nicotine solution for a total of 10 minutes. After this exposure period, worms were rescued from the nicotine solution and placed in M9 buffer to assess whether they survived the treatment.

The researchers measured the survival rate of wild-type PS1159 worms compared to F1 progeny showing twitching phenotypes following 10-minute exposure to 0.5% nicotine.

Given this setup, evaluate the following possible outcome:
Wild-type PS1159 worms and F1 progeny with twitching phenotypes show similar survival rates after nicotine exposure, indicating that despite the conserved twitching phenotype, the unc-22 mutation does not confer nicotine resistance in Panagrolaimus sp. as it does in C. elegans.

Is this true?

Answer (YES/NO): NO